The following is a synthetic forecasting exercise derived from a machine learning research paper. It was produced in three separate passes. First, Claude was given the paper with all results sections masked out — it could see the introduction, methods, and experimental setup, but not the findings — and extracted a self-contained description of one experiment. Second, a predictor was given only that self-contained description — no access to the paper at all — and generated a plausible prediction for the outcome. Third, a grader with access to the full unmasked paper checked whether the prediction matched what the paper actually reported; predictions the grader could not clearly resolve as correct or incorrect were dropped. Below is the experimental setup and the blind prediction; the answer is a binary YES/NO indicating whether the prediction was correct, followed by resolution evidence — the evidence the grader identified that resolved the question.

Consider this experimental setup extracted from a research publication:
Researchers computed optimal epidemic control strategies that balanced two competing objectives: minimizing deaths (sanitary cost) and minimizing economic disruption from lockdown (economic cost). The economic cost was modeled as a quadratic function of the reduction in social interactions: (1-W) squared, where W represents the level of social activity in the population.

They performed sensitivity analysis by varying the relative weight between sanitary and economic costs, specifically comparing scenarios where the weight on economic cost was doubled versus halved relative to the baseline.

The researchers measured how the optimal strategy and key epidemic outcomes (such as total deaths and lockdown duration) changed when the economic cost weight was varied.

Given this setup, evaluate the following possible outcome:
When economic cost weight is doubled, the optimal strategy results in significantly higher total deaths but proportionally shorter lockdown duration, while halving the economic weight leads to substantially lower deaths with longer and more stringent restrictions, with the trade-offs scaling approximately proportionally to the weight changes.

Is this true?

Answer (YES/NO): NO